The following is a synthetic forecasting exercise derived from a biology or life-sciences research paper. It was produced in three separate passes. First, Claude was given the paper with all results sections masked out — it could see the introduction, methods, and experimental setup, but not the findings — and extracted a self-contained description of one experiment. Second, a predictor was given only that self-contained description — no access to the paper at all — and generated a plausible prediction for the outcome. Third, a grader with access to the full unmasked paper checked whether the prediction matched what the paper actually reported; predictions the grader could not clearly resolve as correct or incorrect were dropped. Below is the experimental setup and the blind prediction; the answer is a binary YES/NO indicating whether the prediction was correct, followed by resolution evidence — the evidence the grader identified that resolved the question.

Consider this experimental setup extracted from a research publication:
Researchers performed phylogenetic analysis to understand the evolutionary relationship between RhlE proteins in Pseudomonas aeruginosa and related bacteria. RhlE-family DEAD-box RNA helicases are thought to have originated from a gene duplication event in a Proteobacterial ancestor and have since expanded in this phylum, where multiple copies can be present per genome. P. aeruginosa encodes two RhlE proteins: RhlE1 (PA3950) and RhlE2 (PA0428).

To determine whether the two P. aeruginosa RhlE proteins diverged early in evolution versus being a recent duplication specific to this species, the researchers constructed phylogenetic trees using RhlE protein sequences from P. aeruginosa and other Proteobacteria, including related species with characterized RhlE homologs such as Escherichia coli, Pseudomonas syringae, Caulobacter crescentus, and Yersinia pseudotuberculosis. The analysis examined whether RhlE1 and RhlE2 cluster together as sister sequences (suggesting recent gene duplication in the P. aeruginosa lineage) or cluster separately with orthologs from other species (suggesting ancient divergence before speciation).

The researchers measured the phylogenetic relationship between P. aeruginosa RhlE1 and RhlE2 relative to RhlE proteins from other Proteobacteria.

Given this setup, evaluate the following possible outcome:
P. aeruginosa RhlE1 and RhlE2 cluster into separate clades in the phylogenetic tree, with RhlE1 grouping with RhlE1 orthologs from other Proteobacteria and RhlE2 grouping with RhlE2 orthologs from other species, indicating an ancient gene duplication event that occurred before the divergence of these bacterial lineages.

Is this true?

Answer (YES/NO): YES